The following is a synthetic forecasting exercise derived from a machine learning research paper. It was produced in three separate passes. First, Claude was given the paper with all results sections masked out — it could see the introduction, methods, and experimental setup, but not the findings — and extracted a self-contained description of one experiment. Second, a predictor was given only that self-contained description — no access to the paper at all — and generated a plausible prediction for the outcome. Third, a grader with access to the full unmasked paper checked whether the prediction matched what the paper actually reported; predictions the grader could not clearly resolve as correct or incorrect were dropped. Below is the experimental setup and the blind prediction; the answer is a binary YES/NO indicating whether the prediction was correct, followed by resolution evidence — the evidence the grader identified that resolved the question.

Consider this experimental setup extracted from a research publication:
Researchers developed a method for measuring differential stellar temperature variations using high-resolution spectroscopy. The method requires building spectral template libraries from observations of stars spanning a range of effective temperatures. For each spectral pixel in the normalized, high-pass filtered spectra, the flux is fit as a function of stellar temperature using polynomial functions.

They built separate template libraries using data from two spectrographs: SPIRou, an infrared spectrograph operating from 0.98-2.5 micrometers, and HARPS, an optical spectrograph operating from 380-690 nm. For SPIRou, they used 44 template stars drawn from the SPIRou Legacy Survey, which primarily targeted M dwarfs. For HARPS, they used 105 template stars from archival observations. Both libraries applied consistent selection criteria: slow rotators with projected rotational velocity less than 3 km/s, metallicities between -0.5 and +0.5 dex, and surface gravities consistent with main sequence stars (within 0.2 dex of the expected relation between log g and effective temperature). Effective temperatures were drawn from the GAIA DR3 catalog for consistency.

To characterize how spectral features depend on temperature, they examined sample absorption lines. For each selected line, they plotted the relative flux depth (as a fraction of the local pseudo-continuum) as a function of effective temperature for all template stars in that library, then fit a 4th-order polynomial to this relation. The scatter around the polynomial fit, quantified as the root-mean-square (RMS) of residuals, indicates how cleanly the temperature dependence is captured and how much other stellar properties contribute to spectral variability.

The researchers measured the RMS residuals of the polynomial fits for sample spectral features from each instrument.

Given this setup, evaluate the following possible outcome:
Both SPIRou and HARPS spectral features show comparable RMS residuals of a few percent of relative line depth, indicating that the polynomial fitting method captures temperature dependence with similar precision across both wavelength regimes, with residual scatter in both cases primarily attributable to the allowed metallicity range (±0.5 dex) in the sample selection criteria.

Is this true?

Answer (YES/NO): NO